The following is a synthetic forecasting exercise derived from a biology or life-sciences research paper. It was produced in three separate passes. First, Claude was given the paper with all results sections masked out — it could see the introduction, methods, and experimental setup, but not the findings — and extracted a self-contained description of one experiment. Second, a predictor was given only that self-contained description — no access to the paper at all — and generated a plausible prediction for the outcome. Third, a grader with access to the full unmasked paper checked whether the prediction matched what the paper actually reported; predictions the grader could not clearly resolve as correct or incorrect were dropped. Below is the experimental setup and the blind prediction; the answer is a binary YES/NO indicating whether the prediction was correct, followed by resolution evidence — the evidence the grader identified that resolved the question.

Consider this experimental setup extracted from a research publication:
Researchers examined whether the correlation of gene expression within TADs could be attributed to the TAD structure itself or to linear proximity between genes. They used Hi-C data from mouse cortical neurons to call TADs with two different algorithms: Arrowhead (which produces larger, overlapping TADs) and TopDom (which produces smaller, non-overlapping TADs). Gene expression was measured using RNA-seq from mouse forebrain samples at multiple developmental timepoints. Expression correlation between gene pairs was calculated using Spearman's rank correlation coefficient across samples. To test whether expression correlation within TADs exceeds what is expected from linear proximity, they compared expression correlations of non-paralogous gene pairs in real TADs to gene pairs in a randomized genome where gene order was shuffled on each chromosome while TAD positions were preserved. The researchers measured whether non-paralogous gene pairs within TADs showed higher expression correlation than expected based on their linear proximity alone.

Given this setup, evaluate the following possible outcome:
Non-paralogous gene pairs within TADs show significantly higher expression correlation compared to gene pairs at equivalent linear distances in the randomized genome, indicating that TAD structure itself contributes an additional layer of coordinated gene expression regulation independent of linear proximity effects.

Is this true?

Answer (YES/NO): NO